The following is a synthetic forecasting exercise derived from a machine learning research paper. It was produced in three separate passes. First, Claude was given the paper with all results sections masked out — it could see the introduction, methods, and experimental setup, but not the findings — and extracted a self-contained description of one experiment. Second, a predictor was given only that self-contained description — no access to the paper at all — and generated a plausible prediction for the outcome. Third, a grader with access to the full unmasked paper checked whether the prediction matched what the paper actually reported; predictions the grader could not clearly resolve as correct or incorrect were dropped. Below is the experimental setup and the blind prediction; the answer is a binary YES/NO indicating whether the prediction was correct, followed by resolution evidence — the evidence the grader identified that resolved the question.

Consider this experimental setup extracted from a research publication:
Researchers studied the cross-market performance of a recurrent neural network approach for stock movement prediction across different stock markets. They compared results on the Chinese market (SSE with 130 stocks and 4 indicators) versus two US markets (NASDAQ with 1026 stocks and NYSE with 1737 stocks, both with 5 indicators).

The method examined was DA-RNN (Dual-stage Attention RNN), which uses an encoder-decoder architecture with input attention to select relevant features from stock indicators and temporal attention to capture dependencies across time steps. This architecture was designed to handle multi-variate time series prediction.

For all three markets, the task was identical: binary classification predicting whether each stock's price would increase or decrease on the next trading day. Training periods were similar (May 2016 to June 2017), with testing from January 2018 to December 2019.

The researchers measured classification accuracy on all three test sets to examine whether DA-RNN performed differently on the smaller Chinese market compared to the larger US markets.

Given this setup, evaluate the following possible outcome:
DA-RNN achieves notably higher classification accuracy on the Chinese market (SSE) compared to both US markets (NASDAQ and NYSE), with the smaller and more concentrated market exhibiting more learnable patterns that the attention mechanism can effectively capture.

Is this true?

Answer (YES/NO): NO